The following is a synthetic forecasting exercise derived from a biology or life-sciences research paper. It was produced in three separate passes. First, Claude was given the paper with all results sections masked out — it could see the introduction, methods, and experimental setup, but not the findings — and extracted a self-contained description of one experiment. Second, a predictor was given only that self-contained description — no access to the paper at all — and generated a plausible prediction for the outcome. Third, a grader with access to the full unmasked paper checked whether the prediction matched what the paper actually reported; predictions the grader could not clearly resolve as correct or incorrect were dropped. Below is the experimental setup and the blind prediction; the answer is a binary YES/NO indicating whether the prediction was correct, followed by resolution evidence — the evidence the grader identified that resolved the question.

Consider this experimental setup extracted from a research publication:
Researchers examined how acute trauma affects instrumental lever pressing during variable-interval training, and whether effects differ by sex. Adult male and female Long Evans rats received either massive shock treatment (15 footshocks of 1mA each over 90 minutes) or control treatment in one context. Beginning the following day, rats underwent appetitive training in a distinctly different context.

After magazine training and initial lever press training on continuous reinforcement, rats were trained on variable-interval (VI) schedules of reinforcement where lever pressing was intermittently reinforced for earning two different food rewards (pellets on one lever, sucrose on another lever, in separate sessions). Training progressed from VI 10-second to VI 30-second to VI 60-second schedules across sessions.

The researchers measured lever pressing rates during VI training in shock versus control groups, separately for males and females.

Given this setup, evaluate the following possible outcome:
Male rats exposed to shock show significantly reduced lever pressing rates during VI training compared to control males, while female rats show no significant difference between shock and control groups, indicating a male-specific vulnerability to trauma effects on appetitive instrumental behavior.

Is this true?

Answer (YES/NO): NO